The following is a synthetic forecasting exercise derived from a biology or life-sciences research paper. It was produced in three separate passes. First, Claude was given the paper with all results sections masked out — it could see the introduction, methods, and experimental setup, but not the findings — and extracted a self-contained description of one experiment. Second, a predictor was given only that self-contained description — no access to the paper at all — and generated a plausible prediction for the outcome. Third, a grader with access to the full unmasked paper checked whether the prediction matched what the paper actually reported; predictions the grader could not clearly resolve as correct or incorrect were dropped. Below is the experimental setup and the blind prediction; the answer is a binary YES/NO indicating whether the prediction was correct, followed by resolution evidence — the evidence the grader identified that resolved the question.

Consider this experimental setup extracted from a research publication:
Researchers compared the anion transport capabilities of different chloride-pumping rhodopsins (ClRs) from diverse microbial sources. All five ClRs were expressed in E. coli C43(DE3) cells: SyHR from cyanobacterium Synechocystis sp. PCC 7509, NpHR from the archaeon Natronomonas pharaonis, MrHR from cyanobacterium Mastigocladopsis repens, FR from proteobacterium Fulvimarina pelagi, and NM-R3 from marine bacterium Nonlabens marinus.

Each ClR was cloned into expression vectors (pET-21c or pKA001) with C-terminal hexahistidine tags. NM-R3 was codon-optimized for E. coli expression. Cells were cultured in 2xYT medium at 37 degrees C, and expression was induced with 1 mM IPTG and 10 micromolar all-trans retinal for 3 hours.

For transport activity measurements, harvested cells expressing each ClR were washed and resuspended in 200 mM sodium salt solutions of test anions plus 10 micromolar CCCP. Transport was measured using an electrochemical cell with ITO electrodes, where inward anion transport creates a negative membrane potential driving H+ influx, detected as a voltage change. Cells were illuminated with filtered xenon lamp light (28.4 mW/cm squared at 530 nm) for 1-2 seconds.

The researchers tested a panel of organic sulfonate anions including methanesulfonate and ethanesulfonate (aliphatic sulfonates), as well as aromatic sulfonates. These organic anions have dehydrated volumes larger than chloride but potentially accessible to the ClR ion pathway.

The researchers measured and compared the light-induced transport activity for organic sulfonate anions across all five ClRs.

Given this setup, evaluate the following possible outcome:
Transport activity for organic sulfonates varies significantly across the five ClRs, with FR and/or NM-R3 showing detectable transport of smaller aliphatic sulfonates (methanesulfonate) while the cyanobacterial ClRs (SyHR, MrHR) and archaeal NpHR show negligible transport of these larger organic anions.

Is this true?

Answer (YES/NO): NO